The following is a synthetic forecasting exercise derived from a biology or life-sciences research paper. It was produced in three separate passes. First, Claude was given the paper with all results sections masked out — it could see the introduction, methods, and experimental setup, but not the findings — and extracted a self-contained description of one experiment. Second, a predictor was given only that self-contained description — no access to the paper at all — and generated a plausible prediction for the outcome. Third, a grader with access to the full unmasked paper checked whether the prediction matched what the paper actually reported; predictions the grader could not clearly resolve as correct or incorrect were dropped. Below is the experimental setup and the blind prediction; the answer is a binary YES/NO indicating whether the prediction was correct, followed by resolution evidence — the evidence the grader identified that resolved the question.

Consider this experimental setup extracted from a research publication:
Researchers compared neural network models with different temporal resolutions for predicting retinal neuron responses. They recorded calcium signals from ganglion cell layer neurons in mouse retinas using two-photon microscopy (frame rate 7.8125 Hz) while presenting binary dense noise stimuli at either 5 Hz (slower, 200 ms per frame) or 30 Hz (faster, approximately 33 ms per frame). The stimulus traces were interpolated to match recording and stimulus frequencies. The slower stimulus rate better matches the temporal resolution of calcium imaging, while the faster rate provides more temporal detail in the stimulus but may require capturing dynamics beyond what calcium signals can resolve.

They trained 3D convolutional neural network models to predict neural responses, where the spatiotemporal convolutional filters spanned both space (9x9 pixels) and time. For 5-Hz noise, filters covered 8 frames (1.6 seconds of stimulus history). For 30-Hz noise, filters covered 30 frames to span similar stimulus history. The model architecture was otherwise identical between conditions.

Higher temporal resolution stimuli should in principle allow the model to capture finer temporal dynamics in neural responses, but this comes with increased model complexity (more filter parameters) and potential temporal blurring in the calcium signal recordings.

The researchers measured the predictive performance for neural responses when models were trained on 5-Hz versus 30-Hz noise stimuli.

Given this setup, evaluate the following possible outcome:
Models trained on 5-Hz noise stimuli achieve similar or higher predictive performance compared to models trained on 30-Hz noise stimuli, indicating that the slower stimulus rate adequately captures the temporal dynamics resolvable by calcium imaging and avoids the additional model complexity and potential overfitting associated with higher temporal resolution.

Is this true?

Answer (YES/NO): YES